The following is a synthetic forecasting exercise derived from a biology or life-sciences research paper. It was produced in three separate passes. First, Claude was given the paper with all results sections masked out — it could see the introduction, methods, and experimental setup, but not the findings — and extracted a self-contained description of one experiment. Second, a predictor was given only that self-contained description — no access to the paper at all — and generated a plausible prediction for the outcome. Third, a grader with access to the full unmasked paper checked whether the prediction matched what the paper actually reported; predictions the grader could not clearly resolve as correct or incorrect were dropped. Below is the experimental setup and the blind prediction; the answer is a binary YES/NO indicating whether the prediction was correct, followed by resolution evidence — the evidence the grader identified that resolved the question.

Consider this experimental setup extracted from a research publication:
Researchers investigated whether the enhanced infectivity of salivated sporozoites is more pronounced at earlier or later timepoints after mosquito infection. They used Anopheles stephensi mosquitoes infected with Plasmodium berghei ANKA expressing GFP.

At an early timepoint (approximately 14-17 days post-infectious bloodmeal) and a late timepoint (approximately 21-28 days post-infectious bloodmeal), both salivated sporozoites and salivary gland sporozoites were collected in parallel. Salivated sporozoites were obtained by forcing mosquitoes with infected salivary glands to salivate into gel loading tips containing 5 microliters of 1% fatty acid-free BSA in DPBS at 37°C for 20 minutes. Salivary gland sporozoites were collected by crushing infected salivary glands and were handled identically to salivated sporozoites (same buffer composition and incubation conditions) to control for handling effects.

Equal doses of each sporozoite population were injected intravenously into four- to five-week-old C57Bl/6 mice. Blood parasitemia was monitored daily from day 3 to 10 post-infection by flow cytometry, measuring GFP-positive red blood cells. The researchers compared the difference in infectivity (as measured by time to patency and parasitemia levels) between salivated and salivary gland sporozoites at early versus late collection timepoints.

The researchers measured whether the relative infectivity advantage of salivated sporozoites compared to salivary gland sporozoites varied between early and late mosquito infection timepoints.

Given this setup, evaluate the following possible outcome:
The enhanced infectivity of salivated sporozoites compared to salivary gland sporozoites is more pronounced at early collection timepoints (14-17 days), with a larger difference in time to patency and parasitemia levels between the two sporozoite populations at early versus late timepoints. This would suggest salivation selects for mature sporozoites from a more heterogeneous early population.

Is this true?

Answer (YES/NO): YES